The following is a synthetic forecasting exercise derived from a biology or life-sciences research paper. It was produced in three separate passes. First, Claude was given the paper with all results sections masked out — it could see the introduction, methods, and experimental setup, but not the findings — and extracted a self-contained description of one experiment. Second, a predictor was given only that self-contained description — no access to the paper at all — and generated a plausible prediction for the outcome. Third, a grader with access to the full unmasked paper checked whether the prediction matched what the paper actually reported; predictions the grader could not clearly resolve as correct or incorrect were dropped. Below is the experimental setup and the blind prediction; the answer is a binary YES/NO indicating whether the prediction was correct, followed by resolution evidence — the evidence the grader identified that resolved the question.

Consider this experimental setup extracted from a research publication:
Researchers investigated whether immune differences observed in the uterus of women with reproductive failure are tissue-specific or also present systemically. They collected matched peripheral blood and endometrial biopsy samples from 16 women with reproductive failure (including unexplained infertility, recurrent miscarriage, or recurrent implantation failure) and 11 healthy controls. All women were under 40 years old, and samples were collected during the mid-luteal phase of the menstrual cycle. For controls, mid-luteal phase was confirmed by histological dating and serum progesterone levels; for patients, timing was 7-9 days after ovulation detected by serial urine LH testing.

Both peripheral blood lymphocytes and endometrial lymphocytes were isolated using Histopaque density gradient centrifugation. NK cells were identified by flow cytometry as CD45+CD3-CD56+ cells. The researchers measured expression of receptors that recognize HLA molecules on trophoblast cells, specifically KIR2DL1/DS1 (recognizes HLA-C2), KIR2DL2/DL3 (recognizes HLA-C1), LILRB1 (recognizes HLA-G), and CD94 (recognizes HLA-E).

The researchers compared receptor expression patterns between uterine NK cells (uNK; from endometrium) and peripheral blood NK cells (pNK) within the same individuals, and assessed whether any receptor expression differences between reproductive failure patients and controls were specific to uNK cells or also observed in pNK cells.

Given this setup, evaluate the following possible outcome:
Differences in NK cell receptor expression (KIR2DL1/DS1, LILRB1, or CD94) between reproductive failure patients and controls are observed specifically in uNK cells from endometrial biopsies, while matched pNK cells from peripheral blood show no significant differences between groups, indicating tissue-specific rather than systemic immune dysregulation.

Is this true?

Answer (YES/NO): NO